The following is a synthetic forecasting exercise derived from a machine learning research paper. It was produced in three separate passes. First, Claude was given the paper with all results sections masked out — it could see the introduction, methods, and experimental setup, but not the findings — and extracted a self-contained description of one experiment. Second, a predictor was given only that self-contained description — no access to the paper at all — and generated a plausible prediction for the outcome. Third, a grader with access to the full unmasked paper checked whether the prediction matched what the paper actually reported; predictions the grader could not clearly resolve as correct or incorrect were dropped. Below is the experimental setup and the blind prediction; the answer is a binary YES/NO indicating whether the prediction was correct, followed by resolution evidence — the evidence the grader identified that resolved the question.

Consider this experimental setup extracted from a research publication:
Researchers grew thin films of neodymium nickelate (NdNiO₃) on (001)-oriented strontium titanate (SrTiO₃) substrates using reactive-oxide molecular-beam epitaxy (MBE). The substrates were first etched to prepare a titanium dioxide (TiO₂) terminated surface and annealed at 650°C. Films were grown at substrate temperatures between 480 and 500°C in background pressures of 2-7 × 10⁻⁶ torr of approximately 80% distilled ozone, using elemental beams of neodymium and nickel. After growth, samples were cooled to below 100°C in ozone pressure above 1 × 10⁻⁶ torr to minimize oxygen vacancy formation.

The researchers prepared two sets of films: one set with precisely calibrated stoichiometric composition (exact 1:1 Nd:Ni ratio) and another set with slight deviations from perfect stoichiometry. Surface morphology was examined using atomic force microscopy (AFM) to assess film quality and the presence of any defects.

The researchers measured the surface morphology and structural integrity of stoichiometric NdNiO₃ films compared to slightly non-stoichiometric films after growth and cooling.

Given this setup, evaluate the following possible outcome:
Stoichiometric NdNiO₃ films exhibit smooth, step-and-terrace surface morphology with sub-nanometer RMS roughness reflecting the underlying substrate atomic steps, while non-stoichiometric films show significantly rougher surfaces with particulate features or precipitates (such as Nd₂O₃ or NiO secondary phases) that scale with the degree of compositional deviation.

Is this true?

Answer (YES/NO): NO